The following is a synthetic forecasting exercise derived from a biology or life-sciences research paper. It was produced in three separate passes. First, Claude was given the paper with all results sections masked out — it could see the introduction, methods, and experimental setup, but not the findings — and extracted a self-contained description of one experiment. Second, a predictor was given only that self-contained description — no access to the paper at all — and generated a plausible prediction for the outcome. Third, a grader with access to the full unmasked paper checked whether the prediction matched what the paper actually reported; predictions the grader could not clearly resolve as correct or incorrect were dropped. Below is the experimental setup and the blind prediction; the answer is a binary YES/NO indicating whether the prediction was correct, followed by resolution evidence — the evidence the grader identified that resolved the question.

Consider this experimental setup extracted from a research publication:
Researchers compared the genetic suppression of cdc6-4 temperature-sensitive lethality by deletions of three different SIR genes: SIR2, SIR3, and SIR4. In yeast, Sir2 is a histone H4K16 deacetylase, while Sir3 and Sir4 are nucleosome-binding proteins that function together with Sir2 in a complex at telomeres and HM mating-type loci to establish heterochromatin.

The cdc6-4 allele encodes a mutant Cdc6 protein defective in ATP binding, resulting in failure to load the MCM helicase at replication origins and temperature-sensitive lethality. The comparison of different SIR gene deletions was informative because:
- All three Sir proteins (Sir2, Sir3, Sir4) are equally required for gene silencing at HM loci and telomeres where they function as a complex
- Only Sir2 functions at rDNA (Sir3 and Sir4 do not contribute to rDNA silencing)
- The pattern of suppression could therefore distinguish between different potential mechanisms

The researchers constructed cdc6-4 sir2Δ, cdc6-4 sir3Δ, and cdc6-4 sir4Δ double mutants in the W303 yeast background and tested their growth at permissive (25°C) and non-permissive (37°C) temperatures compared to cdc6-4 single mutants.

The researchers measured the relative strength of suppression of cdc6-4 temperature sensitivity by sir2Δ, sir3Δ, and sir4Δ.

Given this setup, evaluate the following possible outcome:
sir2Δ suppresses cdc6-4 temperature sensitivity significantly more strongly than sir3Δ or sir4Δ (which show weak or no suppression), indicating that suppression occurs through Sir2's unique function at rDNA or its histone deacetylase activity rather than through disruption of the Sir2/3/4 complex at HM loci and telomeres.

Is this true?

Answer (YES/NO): NO